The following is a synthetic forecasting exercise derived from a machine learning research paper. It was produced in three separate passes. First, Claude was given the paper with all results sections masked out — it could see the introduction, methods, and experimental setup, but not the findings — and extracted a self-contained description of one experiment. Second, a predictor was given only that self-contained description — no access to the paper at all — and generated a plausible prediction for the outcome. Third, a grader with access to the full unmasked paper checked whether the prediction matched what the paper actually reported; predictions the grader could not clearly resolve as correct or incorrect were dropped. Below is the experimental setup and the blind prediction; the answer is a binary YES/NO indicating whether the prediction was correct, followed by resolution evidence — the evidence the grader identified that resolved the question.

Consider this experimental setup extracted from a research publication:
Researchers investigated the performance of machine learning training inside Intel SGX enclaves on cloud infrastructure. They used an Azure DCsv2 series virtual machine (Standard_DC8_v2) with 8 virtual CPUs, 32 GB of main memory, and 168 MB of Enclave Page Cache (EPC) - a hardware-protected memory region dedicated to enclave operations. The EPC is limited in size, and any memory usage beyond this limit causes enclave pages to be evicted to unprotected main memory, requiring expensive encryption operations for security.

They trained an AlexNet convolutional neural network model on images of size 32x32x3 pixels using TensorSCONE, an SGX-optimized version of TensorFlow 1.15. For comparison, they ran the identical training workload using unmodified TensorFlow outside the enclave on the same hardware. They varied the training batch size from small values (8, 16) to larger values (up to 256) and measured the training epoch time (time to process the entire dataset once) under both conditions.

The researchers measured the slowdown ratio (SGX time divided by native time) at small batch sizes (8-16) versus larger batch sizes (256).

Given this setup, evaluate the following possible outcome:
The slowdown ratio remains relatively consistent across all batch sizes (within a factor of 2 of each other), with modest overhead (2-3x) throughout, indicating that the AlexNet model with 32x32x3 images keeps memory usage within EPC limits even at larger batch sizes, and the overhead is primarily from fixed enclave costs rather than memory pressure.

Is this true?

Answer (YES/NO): NO